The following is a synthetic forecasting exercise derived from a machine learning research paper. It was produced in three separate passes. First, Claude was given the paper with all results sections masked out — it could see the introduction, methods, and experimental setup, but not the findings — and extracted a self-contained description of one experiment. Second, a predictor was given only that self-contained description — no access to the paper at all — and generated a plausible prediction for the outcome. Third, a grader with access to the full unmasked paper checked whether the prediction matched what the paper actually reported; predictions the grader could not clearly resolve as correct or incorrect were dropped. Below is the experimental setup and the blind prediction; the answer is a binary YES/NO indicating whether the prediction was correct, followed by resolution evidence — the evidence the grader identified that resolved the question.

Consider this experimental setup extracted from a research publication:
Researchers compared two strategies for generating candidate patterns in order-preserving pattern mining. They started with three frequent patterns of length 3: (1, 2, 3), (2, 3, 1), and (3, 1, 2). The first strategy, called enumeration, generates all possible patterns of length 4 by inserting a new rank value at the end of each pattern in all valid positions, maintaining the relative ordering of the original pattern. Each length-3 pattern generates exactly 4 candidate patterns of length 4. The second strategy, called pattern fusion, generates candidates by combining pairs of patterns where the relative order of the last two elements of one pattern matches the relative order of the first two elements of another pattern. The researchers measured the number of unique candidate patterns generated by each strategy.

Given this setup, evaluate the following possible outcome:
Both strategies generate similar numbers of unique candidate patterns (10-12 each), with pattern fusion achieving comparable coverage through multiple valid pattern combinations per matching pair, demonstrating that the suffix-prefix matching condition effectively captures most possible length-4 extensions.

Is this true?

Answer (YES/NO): NO